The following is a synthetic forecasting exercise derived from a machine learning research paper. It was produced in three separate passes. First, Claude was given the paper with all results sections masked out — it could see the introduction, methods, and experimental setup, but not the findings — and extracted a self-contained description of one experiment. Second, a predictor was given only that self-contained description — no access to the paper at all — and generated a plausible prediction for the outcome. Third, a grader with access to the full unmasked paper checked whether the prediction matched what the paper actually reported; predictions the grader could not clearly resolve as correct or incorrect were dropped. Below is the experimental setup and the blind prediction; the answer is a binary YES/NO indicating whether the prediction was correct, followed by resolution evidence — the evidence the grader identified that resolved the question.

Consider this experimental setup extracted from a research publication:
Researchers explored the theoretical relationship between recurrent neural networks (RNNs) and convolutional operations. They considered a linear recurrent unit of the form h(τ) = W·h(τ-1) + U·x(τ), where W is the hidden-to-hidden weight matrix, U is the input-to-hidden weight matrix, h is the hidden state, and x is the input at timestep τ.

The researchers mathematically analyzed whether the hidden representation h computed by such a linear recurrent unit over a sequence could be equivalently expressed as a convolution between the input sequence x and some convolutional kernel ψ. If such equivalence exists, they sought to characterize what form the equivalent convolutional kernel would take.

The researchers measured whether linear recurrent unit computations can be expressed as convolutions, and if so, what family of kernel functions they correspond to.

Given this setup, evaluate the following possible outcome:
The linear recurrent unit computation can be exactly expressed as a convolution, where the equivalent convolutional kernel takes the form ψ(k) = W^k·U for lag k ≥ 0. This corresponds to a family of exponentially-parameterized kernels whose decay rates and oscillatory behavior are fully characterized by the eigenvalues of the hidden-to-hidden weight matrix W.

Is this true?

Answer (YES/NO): YES